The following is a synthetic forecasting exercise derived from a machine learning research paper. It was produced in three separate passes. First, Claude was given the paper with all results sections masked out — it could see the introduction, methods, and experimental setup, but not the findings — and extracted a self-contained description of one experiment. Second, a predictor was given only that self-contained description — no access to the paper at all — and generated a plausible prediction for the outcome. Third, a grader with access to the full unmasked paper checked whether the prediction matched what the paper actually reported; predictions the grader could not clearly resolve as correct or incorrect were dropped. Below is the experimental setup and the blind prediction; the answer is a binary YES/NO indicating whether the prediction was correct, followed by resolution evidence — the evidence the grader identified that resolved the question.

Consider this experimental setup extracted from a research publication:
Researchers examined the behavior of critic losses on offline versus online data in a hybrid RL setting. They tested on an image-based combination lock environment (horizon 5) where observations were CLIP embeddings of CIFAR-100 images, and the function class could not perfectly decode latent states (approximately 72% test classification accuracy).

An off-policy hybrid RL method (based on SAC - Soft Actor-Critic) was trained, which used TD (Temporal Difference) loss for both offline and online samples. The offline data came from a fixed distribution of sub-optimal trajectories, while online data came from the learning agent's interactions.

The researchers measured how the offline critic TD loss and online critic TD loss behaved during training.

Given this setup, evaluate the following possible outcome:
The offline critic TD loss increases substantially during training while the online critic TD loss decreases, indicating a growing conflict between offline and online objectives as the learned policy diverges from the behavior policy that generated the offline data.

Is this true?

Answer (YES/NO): NO